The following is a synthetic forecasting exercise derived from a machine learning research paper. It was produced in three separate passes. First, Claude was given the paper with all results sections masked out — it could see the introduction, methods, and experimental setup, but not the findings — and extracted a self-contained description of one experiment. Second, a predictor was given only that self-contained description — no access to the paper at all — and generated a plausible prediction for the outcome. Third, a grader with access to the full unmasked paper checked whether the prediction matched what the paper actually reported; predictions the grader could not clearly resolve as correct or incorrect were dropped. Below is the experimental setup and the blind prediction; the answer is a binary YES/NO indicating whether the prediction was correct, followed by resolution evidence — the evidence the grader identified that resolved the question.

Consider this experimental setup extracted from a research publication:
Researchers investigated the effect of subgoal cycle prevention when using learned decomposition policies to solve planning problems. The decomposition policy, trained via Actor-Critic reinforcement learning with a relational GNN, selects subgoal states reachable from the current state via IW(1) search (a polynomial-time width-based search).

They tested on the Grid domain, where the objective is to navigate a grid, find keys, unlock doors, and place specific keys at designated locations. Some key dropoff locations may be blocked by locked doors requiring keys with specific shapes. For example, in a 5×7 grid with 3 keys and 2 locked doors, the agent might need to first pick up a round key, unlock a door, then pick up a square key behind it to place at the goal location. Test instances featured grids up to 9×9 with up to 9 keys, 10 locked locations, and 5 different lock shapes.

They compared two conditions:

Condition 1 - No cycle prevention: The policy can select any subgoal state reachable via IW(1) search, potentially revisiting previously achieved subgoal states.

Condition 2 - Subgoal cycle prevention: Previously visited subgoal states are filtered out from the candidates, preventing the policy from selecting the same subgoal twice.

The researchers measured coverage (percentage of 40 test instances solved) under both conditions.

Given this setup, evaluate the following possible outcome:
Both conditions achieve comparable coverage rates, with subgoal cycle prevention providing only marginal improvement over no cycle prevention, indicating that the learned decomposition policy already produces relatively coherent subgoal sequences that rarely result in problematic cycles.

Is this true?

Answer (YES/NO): NO